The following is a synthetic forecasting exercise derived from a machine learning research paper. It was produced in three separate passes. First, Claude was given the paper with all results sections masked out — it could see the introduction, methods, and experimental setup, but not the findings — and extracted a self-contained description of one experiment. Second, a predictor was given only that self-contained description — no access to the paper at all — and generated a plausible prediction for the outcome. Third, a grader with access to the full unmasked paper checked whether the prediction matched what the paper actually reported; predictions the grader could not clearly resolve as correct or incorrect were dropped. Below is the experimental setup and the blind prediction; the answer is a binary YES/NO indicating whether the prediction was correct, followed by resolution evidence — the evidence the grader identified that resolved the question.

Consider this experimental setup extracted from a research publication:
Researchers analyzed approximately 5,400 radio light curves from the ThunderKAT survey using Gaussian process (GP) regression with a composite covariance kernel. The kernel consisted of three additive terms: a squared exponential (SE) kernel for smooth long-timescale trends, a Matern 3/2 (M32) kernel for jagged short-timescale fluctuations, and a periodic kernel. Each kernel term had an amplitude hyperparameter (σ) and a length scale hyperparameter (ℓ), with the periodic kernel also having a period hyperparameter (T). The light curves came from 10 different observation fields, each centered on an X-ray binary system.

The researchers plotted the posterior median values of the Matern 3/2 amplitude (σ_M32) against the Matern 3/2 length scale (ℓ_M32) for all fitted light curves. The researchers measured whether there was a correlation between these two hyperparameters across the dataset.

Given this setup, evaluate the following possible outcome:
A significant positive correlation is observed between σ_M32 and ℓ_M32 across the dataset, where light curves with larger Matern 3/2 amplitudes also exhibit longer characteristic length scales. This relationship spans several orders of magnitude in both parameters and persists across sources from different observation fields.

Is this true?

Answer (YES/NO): NO